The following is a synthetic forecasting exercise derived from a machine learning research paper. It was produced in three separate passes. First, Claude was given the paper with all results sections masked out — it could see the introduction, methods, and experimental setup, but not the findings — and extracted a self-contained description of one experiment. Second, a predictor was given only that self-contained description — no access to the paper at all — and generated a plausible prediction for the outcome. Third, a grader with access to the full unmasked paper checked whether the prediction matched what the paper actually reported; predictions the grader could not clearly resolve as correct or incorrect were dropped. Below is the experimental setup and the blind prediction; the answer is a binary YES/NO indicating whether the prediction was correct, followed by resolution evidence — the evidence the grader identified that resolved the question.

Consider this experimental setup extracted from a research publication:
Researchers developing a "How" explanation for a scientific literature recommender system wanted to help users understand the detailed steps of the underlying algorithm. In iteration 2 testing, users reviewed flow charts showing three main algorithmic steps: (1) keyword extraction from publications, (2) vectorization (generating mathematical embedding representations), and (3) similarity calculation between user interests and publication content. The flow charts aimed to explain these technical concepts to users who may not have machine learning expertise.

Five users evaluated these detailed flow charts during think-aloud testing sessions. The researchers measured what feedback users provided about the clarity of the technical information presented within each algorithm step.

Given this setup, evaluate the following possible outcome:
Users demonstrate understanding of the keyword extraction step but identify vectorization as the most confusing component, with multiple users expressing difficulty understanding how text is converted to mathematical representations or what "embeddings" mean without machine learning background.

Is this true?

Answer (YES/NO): NO